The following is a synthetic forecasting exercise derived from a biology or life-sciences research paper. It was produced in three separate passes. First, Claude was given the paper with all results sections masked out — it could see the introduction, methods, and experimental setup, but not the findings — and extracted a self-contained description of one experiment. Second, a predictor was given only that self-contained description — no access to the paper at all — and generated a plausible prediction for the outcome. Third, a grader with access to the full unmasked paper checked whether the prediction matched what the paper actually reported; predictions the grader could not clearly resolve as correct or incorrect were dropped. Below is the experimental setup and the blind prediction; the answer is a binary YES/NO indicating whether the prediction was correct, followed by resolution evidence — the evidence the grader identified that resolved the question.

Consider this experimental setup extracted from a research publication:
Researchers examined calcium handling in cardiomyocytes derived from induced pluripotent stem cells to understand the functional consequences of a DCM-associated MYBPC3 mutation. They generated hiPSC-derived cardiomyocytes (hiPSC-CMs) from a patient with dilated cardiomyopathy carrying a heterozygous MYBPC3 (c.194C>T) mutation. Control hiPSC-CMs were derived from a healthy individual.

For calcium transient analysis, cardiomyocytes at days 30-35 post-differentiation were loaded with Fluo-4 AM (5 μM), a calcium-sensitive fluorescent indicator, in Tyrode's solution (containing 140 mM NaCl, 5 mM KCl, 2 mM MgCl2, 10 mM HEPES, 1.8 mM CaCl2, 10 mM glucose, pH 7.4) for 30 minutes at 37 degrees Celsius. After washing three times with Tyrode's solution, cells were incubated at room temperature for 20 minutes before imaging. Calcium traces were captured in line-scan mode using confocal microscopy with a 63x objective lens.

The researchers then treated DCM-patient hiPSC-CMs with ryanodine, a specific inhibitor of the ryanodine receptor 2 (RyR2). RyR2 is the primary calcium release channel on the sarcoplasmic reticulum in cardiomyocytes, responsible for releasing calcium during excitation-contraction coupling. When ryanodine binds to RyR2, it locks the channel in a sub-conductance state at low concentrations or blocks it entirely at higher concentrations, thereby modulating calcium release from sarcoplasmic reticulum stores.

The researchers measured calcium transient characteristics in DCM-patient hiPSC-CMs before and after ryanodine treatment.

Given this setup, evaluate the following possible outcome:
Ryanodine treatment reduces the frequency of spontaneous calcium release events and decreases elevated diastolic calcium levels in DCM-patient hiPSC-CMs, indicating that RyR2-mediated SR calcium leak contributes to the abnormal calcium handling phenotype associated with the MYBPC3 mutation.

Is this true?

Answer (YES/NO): NO